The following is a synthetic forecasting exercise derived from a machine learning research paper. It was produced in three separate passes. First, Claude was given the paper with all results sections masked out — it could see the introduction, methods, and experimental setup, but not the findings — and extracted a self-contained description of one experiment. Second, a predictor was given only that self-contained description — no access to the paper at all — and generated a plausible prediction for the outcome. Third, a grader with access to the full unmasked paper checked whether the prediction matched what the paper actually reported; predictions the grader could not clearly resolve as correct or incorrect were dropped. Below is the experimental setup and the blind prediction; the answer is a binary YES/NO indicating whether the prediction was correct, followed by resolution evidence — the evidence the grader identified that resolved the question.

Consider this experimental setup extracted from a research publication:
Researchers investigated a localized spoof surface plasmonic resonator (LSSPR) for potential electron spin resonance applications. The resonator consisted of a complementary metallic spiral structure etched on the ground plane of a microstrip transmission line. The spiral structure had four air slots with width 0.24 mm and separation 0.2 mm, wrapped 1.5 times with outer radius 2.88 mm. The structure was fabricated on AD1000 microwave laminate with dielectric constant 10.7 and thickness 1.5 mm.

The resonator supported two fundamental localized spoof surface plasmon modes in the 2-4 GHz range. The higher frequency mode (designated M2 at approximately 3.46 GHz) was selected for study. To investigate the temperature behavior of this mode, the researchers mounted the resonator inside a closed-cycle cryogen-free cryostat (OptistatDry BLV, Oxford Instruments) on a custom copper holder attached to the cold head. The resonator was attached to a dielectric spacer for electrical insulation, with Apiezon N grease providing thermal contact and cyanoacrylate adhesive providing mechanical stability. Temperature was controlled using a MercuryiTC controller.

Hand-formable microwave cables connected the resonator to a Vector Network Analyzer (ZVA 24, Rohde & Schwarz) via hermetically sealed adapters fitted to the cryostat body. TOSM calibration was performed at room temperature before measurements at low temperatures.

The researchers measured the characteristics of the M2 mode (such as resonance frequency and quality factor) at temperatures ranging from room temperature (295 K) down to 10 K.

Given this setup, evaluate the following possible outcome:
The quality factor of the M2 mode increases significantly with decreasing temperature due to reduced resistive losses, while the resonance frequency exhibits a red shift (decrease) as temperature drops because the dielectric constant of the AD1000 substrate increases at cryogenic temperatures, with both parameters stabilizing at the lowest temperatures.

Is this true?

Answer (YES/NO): NO